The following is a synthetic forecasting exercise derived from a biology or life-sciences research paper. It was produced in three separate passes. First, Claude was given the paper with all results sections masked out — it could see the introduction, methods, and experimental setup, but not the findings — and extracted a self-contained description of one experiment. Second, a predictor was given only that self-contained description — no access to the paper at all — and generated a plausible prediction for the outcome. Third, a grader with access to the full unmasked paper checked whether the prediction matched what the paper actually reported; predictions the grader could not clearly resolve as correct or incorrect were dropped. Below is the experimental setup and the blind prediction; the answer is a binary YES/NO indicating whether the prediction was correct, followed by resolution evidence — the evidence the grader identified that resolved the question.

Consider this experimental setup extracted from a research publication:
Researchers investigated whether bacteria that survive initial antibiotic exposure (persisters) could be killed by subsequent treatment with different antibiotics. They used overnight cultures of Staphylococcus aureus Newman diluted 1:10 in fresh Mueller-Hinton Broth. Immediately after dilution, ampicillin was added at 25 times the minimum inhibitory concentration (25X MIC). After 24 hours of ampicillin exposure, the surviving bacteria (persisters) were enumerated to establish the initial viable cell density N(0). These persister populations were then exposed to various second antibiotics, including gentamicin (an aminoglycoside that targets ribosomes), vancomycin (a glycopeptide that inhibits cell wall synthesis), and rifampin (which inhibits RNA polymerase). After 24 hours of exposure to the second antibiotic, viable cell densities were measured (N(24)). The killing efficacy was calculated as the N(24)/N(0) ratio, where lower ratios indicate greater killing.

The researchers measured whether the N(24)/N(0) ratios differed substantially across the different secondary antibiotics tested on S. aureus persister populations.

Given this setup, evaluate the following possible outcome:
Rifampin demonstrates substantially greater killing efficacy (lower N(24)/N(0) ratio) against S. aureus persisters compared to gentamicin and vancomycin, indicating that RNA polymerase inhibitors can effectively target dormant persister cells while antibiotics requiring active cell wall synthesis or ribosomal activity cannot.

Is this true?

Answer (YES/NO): NO